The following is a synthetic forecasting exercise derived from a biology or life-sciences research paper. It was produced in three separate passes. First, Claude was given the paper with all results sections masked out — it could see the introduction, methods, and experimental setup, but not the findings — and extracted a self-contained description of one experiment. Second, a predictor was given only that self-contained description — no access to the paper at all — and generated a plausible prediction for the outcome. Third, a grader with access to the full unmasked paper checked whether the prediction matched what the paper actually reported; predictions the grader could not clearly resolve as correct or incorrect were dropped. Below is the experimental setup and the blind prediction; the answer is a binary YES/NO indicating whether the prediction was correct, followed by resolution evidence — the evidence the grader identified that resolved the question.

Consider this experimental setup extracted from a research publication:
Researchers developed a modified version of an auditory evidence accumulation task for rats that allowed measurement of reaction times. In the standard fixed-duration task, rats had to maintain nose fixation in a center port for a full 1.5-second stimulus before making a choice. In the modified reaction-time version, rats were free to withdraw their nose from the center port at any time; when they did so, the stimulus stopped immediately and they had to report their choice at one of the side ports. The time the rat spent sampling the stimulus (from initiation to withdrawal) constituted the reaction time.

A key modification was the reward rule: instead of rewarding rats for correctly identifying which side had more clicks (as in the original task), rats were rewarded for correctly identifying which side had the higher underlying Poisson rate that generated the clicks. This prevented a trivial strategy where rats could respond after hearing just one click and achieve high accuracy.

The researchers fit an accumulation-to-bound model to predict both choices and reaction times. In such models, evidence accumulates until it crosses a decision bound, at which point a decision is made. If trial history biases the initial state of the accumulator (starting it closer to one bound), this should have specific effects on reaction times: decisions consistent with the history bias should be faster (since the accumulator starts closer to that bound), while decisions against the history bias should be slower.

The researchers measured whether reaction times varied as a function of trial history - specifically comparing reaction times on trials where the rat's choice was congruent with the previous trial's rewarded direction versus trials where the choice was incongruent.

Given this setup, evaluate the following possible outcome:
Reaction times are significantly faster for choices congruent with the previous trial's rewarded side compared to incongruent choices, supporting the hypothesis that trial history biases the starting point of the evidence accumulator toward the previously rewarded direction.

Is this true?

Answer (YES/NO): YES